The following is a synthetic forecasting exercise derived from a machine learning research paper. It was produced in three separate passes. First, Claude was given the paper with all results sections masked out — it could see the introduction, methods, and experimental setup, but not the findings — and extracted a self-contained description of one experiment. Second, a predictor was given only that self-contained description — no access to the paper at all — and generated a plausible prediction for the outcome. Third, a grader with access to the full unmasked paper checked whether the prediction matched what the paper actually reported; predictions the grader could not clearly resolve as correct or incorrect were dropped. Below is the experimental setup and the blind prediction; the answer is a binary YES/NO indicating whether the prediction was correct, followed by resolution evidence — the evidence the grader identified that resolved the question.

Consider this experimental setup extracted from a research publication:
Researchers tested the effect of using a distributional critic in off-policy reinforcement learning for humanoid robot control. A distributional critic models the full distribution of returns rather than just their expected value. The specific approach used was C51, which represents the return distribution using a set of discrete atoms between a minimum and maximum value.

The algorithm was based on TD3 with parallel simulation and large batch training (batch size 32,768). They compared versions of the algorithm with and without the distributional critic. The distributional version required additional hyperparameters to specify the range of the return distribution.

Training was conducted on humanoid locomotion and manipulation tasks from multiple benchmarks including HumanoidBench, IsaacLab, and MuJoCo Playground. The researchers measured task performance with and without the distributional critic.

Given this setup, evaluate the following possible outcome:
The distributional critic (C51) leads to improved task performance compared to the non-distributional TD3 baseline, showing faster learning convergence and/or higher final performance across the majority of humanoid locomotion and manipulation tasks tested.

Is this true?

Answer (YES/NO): YES